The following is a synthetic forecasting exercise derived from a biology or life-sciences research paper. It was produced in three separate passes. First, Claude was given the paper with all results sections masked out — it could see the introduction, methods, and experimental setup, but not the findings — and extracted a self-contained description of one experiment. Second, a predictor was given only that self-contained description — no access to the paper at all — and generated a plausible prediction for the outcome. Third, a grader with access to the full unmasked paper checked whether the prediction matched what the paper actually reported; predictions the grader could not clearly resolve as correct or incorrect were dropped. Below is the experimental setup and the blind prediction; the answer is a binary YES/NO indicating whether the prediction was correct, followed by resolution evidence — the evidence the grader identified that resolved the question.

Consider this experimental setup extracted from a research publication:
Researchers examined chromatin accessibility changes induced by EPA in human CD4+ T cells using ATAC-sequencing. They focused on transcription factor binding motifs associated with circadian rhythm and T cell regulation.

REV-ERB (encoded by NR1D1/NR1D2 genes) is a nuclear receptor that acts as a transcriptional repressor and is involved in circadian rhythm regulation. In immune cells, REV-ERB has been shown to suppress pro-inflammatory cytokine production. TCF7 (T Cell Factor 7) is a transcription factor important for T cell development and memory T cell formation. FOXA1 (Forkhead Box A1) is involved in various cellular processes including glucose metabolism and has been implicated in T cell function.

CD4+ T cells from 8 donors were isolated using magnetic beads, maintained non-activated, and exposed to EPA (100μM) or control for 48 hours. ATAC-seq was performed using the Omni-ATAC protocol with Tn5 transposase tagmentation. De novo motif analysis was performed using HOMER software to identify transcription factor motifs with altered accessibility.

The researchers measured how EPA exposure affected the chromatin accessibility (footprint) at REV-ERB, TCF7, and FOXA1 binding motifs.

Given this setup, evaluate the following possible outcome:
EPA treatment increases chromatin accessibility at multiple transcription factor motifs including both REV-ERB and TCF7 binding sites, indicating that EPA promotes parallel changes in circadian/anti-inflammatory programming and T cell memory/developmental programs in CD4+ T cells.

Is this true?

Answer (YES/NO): YES